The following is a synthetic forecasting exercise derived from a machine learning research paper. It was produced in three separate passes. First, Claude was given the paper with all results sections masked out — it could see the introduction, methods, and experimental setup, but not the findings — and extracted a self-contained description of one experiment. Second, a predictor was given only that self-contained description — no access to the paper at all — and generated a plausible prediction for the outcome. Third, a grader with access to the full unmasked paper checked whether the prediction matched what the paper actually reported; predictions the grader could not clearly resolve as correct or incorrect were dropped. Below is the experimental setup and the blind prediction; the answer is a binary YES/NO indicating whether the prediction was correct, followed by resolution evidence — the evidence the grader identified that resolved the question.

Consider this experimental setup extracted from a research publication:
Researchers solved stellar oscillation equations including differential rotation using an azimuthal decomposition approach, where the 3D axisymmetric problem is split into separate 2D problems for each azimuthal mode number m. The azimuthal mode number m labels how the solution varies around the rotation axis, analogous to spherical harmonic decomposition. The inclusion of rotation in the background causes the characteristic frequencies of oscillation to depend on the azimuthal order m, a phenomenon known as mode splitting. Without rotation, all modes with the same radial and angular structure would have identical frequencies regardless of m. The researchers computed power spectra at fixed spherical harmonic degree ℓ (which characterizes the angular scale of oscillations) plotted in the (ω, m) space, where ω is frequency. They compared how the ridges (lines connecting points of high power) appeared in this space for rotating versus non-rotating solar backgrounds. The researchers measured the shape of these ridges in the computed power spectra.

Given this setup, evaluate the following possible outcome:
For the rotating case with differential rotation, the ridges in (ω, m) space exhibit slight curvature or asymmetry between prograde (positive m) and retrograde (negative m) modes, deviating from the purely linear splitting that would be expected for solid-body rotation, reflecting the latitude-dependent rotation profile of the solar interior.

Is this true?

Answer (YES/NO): YES